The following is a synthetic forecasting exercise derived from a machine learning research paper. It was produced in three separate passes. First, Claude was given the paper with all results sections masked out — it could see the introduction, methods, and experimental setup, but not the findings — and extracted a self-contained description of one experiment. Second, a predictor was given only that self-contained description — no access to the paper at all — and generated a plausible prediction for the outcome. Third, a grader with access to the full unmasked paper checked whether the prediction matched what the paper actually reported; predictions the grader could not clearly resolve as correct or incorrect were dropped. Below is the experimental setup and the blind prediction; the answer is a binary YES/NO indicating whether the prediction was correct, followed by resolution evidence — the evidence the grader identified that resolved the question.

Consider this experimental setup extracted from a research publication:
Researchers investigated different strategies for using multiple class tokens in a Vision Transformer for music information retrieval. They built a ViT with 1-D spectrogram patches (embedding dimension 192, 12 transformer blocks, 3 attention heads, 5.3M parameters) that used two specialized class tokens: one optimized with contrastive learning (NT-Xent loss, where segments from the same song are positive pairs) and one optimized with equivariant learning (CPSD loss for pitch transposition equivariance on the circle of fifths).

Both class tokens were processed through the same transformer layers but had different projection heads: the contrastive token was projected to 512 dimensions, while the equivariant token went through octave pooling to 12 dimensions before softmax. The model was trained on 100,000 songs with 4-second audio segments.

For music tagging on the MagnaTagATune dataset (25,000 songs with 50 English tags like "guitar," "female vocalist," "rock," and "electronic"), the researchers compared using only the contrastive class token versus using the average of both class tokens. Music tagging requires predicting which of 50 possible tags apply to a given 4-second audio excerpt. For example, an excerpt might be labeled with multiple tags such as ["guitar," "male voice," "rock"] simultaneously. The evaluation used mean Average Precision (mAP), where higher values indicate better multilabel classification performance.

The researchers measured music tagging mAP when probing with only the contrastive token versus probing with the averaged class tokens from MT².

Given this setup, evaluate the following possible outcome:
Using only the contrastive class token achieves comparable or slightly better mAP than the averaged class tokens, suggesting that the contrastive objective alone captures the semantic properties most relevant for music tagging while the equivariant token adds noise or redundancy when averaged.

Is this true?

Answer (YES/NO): YES